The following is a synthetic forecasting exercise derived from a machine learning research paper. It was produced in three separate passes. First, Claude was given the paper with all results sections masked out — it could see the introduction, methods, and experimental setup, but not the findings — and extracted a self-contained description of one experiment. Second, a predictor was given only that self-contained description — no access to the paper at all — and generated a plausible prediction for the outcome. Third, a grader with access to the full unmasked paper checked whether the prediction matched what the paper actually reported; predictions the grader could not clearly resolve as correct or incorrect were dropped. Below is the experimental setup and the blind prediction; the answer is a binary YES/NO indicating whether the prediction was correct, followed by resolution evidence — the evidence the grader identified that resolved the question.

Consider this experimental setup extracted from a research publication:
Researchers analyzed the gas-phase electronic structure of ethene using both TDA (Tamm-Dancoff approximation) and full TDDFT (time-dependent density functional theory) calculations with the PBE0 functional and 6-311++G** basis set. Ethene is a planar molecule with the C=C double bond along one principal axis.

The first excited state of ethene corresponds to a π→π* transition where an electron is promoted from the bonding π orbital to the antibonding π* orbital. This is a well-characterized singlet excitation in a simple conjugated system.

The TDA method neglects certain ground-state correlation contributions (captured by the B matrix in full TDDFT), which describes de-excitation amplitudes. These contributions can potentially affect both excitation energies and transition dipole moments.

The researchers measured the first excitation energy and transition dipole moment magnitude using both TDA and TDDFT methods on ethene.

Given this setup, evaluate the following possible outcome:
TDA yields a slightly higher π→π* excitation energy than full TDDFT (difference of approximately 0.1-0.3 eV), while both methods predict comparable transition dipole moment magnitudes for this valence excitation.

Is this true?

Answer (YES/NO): NO